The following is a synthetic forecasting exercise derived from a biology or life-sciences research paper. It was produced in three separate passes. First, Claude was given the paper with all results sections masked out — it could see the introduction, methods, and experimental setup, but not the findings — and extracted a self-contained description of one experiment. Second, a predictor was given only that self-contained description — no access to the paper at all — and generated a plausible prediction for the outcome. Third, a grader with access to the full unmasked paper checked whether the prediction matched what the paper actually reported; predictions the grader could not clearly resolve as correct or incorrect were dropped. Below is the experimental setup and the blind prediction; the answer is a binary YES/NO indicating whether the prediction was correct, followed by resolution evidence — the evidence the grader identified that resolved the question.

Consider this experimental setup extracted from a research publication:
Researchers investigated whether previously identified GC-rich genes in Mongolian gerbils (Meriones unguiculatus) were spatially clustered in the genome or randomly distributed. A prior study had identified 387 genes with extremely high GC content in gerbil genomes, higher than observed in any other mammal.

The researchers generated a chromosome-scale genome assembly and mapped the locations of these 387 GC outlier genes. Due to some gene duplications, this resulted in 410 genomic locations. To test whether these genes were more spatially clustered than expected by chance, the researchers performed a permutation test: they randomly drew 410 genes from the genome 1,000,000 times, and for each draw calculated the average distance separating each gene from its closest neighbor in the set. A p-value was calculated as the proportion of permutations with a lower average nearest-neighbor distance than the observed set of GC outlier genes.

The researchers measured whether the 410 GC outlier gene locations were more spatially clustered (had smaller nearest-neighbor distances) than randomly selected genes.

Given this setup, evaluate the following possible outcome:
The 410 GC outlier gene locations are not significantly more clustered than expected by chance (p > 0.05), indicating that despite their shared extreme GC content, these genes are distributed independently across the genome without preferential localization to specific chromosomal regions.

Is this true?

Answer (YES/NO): NO